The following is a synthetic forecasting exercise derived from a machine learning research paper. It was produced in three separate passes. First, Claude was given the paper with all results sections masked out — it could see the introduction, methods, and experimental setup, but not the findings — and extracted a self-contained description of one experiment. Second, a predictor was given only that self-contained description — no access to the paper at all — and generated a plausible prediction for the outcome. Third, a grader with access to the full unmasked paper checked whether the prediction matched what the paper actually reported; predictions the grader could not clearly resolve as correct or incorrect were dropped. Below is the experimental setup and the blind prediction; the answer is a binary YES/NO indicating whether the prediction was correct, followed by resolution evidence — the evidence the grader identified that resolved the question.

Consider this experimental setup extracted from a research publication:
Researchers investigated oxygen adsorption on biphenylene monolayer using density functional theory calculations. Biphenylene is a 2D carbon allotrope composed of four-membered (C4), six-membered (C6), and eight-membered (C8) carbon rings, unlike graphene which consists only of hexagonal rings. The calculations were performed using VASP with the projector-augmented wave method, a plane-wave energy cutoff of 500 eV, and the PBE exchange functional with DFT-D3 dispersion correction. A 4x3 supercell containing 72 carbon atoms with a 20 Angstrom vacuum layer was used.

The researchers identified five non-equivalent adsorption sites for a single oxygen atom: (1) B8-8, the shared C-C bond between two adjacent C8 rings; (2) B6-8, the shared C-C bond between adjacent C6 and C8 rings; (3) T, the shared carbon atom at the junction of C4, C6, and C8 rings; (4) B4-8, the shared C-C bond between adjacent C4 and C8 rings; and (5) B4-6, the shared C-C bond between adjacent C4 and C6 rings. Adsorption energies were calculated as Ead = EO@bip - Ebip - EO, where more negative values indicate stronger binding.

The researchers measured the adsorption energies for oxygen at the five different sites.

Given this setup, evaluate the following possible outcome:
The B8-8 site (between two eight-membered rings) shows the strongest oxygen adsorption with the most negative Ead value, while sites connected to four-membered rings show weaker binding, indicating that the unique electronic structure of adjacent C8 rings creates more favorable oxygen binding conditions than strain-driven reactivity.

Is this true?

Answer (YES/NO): NO